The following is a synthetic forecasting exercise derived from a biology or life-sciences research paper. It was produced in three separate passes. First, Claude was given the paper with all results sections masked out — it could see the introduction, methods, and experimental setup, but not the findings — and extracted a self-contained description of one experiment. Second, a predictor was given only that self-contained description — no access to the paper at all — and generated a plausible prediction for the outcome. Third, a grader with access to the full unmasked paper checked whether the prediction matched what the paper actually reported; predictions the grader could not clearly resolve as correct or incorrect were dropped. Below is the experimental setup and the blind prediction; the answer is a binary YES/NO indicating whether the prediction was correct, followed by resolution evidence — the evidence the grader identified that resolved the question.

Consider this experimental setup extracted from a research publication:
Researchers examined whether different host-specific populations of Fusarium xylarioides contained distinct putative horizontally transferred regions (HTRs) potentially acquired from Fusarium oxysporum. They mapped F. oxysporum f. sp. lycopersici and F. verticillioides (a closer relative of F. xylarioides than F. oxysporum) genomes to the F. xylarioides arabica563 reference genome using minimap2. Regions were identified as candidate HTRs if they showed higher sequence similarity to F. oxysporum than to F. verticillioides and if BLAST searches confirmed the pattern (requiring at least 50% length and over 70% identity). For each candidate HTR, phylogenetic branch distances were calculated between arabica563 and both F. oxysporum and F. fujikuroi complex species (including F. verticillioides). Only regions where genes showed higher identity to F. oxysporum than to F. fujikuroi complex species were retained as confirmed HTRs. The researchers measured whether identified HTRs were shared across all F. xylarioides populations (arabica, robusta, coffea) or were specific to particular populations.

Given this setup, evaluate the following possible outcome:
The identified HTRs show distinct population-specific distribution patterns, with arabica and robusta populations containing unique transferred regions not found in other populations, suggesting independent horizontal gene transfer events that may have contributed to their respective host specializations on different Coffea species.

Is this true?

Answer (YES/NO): NO